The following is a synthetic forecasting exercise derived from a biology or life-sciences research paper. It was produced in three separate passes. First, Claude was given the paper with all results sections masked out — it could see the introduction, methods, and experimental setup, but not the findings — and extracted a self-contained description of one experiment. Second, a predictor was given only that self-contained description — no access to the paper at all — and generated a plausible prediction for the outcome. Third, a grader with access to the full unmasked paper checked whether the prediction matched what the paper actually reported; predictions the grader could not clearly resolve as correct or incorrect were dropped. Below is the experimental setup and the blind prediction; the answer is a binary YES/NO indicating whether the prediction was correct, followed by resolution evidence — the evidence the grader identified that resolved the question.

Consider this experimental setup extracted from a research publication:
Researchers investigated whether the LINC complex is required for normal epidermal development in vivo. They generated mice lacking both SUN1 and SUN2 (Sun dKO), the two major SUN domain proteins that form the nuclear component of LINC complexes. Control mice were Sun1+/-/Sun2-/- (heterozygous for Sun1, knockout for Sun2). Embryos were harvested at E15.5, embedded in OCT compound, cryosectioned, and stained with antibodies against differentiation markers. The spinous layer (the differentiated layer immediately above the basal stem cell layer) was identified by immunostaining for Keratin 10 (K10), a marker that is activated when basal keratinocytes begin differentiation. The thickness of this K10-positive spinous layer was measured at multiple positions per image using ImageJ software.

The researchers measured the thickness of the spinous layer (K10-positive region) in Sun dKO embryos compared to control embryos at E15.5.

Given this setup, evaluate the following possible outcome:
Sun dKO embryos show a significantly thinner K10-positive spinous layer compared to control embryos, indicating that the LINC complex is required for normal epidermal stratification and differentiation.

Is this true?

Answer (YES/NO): NO